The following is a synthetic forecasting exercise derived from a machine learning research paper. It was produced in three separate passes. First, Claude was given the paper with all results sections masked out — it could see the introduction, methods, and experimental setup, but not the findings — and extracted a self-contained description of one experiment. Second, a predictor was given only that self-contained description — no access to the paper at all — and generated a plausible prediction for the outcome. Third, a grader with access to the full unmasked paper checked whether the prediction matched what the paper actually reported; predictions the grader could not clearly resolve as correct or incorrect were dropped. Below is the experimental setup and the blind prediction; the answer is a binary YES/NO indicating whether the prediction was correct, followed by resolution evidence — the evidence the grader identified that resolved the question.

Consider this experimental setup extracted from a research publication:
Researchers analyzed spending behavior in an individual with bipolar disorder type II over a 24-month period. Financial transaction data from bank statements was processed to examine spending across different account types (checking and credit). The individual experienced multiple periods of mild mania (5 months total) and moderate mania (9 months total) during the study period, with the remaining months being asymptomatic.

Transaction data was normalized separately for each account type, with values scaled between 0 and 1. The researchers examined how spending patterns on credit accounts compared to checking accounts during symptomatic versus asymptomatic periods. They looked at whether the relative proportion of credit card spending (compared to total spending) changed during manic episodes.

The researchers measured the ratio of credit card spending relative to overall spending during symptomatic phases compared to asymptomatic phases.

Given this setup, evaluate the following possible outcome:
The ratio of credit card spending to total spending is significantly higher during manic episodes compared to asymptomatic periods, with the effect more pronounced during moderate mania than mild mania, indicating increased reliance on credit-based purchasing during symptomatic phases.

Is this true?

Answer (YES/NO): NO